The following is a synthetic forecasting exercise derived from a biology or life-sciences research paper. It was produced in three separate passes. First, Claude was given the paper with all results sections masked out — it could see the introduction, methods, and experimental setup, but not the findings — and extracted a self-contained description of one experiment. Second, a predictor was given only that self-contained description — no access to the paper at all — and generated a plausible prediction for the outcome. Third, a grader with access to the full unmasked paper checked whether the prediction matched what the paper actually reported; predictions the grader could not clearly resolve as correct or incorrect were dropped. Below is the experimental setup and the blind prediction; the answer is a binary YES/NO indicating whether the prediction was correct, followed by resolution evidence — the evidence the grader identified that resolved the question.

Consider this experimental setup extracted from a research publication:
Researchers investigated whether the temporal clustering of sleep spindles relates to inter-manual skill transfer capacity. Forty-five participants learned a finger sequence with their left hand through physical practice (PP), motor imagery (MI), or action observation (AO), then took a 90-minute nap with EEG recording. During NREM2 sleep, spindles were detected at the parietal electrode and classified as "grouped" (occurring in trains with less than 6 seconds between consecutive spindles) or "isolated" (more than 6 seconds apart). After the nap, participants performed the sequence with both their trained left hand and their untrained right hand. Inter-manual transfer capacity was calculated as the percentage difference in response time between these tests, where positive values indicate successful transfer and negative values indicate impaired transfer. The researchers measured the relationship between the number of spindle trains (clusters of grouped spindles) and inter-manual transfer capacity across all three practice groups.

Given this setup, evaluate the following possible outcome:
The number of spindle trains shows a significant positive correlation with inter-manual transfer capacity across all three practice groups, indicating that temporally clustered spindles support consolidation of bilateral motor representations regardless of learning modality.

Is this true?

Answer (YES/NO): NO